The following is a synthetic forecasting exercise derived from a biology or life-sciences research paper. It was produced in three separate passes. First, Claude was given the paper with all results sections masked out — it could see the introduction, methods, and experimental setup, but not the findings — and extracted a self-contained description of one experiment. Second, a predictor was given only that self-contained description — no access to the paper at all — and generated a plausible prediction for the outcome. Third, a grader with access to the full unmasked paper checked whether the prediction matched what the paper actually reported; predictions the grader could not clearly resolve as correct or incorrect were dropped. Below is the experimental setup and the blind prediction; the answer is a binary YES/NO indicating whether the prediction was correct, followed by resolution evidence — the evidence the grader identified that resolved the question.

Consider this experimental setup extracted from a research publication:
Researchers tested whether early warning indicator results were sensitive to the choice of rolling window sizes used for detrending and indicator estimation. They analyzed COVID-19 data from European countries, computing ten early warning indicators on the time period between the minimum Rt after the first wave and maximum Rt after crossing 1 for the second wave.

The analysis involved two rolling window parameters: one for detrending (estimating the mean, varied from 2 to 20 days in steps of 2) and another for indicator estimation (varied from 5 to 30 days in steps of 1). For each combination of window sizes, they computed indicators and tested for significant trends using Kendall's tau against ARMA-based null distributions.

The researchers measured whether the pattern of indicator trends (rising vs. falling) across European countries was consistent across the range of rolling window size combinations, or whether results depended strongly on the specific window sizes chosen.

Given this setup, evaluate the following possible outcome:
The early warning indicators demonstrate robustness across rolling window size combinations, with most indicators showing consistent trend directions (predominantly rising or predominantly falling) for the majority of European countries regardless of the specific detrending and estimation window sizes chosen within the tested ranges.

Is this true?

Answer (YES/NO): YES